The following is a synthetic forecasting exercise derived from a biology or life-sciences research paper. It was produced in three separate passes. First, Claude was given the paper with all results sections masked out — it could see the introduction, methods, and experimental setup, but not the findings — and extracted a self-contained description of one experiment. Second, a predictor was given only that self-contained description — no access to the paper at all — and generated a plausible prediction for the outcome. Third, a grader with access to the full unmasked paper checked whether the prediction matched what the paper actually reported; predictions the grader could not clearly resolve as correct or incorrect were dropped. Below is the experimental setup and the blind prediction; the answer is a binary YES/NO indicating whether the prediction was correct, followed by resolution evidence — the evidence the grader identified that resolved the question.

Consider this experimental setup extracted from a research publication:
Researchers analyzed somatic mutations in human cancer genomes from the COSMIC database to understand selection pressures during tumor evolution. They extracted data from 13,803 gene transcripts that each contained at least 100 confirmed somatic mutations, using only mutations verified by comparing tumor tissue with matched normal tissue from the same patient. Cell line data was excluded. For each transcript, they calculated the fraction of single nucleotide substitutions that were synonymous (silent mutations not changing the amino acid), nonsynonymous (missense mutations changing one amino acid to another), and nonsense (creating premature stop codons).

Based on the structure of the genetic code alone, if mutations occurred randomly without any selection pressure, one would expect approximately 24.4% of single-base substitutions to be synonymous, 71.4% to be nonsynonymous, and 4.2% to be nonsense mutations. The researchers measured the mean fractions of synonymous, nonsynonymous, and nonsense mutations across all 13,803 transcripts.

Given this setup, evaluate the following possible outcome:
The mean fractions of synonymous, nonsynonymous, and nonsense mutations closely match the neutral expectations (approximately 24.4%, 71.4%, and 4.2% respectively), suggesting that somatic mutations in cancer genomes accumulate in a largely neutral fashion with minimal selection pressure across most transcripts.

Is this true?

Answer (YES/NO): YES